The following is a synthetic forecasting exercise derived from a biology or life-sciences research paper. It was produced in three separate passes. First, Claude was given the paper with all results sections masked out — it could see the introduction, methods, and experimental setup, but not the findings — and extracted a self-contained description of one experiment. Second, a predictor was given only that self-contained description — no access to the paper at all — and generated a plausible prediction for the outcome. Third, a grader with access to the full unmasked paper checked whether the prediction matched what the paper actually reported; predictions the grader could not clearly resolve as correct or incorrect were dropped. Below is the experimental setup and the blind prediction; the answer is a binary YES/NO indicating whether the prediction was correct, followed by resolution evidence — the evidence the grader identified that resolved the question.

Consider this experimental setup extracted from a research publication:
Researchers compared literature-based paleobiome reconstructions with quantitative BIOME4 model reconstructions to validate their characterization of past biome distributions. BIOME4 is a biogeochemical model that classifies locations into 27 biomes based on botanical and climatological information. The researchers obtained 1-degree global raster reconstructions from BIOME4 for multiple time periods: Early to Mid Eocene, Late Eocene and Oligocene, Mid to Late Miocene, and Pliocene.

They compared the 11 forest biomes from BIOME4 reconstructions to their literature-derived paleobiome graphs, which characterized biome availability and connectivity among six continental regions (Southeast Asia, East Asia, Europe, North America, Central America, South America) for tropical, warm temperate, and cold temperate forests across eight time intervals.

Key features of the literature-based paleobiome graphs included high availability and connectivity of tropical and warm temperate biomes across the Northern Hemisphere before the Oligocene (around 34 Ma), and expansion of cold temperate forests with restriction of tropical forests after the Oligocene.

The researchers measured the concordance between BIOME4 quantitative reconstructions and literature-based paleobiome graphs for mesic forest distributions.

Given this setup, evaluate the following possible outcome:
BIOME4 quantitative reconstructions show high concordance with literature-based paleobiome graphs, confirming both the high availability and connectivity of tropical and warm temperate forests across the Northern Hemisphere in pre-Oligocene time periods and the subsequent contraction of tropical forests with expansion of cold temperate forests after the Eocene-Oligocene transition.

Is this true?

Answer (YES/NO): NO